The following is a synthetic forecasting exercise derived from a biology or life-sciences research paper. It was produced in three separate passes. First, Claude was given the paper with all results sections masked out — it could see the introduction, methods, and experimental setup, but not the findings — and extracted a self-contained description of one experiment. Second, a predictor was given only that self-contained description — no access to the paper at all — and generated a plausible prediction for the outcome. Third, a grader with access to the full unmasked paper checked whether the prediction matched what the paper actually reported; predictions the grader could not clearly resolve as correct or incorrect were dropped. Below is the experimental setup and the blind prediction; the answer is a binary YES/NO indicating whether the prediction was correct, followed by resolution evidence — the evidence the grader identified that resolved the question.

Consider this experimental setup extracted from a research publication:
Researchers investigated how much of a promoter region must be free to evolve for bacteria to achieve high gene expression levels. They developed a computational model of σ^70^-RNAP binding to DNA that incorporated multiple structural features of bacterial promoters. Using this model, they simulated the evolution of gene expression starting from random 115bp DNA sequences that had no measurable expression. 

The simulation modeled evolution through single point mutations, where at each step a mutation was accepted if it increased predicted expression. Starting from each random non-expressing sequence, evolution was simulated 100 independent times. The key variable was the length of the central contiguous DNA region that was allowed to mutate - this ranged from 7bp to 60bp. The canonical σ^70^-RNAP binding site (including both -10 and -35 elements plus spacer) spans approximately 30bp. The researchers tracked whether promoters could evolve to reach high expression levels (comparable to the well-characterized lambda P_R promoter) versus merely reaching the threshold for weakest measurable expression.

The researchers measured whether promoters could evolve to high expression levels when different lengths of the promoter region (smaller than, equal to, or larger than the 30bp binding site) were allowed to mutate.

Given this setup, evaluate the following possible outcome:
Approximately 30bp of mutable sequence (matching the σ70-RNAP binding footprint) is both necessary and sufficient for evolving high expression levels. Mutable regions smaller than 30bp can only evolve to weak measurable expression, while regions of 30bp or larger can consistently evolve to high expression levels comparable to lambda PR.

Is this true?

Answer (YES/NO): YES